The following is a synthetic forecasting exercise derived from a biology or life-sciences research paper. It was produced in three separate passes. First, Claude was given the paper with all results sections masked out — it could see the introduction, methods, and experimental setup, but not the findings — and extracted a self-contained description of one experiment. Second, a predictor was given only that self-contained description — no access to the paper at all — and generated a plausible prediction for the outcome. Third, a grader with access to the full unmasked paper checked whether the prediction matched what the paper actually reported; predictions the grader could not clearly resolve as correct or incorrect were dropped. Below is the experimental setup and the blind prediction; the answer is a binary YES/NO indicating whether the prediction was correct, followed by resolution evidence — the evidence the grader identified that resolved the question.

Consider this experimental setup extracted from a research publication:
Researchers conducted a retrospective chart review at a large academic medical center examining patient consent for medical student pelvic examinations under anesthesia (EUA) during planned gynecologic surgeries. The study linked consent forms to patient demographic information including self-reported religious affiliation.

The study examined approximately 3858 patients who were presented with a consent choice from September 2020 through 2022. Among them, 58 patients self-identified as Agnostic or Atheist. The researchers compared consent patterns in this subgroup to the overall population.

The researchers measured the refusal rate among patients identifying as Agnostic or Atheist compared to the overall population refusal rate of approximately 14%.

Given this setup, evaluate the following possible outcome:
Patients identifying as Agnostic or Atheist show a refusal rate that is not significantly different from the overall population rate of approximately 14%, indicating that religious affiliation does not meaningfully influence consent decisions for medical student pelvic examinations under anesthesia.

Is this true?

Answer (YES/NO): NO